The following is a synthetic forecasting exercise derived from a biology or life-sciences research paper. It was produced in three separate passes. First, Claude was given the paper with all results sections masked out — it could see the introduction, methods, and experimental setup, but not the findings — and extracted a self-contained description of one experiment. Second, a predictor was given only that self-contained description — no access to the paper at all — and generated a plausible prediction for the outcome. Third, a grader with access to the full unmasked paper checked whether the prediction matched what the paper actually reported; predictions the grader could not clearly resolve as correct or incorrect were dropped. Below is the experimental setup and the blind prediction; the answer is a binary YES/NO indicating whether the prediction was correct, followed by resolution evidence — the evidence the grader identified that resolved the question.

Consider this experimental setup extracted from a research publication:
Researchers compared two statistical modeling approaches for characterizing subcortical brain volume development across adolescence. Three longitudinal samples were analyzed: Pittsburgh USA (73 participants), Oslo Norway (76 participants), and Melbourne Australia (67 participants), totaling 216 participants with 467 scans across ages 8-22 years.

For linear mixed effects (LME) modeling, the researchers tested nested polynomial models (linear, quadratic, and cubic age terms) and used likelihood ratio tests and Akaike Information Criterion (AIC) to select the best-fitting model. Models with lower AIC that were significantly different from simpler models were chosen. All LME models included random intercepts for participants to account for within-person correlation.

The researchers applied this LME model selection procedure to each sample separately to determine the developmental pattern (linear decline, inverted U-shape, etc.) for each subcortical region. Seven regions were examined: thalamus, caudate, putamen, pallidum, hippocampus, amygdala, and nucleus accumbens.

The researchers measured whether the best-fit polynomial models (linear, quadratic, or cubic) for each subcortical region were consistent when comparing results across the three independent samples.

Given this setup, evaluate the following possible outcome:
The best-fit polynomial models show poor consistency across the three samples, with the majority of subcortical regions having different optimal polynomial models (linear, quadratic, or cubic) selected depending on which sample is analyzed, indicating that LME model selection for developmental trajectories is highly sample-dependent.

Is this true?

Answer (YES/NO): YES